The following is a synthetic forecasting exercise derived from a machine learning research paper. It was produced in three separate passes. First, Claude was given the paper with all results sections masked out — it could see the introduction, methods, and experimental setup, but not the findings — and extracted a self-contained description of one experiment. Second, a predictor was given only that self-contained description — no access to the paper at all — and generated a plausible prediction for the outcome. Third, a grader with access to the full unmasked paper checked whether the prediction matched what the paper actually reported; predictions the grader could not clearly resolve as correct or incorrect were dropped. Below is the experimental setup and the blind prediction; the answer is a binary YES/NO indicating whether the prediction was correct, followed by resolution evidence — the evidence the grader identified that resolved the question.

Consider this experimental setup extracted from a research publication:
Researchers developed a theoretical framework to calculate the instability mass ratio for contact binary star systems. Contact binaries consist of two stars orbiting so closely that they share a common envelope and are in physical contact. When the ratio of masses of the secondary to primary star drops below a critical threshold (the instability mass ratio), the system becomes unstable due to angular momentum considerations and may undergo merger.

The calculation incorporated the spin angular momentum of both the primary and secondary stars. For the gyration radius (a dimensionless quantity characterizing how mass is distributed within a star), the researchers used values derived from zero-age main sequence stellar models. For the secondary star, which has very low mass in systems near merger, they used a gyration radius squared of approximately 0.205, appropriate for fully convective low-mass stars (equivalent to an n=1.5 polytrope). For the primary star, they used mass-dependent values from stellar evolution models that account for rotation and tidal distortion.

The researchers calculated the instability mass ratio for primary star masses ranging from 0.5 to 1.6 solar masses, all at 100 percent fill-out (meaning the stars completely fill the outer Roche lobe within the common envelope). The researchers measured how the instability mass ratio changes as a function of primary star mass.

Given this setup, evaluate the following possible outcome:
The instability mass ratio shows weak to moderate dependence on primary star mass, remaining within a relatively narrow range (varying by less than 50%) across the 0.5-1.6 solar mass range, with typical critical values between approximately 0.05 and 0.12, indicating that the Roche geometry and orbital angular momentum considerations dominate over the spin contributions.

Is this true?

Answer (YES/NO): NO